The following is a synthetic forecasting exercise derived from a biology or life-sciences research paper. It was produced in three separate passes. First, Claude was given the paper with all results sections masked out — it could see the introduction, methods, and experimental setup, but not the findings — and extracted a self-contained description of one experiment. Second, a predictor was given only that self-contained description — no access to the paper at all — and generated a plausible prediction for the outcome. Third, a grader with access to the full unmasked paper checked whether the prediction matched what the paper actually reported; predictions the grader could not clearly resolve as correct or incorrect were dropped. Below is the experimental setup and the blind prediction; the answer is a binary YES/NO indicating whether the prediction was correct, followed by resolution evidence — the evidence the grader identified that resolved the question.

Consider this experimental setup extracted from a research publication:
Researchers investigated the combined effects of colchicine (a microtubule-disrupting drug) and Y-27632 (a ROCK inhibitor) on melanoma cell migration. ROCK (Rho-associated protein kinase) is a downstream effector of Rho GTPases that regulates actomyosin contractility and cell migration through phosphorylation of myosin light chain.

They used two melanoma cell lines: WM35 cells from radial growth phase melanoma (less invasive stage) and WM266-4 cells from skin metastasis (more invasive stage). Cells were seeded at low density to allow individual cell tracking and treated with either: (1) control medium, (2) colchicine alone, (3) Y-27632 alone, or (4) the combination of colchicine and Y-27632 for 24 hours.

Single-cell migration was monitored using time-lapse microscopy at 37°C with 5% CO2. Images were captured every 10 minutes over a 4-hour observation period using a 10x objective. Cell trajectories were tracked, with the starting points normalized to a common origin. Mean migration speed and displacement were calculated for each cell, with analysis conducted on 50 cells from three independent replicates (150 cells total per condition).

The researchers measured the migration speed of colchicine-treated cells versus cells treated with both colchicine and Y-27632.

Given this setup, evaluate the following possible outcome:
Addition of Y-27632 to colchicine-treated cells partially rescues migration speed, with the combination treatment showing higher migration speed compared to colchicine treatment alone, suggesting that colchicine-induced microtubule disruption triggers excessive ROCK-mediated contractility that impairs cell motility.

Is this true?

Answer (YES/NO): NO